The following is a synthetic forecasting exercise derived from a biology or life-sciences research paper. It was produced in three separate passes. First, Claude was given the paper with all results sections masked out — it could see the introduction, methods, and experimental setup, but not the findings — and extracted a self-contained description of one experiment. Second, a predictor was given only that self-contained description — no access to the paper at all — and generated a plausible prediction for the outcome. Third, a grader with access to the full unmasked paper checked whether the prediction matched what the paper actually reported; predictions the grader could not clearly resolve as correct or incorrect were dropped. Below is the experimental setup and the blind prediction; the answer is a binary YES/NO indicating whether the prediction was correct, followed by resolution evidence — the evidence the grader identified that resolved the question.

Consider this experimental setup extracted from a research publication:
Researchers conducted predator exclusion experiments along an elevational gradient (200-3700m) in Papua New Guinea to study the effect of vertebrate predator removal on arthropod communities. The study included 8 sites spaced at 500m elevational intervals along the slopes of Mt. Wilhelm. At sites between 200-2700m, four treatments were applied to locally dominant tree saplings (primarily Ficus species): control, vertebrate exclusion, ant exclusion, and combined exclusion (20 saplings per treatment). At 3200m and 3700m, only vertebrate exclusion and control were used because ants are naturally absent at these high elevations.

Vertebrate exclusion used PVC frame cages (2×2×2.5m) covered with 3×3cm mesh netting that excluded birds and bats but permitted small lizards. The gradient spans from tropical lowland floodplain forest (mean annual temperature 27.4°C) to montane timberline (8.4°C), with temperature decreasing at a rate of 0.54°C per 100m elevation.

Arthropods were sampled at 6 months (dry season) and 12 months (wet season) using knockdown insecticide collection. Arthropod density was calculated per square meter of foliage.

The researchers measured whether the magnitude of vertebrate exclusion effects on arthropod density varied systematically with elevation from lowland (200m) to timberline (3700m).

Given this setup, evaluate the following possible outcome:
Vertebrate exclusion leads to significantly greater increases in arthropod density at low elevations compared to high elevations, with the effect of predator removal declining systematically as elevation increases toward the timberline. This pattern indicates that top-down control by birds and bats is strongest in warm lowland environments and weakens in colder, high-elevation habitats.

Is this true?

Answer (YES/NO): NO